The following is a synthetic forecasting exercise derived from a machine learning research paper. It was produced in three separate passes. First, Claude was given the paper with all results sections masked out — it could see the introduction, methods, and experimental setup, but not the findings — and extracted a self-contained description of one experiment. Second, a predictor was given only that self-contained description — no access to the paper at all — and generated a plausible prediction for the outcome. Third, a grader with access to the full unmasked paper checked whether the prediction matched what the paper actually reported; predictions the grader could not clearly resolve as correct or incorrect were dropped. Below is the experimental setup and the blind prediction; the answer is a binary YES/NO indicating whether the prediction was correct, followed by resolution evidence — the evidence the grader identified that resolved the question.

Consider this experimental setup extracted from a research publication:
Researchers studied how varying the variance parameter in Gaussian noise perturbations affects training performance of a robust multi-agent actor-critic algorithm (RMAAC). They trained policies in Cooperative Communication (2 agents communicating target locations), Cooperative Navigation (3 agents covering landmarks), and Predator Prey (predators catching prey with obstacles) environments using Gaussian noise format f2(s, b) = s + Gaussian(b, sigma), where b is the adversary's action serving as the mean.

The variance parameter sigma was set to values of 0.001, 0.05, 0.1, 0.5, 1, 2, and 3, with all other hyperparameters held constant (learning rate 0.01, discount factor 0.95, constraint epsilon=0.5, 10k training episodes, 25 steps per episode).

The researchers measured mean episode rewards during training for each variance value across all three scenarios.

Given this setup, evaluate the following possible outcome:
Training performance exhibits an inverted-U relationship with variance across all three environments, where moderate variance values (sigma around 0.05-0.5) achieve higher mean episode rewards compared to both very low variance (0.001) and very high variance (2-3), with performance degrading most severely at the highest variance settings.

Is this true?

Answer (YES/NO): NO